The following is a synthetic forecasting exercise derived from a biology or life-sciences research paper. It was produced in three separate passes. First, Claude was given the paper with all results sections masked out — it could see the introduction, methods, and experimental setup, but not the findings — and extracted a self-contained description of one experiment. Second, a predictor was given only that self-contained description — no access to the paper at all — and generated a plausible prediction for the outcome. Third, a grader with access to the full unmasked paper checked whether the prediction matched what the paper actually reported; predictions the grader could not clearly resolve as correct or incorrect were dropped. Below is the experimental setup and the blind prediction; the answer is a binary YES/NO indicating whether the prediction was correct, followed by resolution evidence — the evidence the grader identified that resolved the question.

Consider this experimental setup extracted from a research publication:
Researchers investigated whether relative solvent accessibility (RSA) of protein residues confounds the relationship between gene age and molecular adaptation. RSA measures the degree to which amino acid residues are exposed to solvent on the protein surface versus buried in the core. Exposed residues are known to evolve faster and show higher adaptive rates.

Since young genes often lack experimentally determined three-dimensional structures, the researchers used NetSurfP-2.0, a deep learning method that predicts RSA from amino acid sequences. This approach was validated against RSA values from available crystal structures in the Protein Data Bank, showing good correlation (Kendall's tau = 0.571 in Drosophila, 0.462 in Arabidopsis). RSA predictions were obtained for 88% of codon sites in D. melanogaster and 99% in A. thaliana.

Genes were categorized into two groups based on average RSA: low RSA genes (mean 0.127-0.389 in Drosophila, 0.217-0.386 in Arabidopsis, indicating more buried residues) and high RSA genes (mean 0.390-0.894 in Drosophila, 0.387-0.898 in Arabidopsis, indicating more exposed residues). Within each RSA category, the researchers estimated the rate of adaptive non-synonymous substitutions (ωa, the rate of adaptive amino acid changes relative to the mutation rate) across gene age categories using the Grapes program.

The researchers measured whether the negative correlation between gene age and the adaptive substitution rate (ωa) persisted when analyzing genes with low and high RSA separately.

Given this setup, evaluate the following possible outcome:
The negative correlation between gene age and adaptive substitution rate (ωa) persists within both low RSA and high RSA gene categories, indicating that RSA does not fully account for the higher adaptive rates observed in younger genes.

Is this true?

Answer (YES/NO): YES